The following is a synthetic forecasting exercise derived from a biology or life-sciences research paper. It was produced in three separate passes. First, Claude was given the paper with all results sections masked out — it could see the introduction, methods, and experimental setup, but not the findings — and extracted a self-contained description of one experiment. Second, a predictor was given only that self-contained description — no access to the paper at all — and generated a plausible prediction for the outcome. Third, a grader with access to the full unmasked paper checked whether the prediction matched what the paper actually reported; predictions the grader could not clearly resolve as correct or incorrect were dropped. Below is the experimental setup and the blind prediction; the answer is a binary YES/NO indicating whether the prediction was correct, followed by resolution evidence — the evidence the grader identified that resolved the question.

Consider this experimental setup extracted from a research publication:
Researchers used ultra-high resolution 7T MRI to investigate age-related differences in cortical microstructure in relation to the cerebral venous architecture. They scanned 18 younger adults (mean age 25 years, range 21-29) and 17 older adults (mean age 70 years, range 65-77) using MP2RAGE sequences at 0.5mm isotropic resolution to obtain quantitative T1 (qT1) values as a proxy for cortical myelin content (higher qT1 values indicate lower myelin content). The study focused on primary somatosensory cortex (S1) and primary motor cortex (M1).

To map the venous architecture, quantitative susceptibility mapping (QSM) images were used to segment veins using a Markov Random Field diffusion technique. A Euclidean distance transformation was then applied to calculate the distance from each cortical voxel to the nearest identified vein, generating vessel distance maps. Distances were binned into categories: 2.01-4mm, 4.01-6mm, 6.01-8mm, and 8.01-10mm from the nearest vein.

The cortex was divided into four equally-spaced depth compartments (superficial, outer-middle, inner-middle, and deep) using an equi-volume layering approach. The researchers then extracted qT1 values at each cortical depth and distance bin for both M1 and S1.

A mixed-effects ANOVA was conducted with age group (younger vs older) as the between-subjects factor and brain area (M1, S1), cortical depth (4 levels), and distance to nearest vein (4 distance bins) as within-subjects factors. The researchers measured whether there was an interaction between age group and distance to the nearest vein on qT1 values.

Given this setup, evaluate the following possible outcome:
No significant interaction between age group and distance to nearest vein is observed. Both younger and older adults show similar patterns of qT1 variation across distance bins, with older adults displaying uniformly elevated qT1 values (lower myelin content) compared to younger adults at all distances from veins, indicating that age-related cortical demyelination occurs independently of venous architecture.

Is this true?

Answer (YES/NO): NO